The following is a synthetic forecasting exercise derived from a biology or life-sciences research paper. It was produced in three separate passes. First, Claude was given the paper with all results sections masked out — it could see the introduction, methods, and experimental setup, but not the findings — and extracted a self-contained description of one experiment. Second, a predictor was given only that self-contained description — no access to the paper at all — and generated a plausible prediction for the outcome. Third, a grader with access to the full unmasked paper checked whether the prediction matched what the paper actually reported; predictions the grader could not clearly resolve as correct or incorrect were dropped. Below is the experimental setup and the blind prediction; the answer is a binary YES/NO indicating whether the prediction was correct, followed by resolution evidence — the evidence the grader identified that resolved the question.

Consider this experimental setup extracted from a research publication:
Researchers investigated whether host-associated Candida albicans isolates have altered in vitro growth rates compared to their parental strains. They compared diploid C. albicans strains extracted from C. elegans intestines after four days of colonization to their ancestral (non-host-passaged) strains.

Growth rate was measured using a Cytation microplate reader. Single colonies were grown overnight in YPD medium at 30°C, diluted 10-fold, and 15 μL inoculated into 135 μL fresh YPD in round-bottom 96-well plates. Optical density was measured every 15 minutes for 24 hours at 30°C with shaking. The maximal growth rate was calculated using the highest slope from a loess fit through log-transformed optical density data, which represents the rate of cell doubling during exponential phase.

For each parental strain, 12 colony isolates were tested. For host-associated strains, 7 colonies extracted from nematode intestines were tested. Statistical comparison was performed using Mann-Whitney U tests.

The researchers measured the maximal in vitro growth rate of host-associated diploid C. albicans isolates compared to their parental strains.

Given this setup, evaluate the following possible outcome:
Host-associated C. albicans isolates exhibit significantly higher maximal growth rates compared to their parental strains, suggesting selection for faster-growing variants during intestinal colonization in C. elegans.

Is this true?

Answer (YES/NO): NO